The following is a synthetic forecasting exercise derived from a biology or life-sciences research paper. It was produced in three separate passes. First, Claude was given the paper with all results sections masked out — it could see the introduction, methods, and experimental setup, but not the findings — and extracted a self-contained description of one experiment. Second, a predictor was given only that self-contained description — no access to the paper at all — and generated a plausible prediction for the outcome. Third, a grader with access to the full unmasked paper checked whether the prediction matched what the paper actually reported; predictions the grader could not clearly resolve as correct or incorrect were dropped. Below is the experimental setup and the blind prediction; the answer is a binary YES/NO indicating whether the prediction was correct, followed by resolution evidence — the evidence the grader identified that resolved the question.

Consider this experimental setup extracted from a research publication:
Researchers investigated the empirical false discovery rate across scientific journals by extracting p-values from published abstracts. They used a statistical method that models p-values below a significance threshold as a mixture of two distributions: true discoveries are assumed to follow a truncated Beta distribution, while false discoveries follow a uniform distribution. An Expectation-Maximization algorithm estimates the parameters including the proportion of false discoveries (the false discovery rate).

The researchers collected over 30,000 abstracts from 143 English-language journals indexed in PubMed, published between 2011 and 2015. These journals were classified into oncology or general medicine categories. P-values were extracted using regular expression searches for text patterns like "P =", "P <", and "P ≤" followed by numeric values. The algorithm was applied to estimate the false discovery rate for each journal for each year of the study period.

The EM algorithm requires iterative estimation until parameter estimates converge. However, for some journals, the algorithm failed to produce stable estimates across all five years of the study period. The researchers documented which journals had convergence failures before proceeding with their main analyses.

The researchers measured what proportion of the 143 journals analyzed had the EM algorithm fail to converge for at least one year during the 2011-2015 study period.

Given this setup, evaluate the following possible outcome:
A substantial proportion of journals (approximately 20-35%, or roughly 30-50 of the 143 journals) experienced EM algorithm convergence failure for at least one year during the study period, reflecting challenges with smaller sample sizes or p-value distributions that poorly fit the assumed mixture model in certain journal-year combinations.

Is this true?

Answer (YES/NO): YES